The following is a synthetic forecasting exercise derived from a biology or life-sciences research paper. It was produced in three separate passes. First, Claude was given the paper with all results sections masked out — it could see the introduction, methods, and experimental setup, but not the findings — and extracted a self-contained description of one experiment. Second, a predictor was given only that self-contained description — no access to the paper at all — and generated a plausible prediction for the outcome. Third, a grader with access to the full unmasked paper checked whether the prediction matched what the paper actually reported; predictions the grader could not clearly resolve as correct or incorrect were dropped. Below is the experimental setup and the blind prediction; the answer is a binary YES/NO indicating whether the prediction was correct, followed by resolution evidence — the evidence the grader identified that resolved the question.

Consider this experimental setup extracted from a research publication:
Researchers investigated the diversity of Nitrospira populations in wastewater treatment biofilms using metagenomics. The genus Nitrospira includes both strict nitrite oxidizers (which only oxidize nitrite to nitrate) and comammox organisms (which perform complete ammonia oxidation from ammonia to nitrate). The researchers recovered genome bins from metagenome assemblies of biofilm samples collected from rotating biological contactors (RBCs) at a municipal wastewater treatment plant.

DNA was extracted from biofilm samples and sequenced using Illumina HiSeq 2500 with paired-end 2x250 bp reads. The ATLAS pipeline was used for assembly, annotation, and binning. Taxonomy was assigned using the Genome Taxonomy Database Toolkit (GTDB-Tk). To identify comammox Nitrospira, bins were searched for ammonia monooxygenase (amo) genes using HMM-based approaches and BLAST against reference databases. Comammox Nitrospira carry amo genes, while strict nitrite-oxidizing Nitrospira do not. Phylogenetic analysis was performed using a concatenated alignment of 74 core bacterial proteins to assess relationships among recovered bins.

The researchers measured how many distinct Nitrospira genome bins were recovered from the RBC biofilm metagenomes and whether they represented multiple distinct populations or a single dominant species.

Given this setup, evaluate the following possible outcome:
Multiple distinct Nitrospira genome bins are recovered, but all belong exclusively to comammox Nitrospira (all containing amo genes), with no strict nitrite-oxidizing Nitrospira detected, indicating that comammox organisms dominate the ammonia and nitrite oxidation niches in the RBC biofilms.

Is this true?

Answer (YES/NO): NO